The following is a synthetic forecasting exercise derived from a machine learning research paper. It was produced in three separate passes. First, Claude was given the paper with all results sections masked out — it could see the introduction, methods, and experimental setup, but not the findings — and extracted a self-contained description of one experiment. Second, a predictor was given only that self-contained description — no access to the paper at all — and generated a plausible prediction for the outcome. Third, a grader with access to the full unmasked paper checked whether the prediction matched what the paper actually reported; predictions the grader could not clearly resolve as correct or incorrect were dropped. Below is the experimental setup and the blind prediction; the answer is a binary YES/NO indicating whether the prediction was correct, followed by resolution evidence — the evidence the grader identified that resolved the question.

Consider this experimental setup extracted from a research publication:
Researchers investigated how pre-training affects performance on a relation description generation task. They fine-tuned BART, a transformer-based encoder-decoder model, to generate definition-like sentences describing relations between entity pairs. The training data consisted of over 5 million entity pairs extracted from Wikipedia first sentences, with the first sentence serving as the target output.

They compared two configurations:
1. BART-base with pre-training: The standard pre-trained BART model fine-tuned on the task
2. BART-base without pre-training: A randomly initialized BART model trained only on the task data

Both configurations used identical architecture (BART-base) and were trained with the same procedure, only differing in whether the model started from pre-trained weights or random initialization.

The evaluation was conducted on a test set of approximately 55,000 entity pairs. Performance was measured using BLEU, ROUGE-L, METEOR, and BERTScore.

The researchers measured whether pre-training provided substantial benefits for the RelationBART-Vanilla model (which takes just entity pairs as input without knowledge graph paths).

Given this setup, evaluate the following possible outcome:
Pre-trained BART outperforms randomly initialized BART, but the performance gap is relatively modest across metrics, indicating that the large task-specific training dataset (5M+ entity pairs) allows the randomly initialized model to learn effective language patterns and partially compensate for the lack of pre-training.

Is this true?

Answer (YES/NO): YES